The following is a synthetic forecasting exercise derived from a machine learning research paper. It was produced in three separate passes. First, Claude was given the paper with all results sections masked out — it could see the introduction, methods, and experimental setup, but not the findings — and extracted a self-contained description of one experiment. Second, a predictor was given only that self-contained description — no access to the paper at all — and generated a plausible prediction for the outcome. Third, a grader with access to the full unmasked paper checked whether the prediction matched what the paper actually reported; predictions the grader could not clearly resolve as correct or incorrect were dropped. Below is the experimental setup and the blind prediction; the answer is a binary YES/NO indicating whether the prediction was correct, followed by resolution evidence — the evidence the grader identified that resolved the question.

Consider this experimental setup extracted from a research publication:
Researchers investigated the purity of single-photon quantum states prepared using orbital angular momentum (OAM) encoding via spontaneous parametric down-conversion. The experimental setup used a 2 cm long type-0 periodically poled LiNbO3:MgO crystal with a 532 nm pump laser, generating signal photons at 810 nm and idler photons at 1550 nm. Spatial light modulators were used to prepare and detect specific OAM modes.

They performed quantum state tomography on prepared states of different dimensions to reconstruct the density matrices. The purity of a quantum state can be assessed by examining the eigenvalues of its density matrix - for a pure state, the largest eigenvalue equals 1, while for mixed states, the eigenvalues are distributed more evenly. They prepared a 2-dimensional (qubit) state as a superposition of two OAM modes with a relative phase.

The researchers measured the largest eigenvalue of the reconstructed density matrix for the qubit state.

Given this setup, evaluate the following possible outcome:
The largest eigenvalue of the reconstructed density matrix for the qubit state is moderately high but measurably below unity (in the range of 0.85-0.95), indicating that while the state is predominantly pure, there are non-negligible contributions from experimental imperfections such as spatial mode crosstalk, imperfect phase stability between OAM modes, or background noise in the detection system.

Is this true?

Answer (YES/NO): NO